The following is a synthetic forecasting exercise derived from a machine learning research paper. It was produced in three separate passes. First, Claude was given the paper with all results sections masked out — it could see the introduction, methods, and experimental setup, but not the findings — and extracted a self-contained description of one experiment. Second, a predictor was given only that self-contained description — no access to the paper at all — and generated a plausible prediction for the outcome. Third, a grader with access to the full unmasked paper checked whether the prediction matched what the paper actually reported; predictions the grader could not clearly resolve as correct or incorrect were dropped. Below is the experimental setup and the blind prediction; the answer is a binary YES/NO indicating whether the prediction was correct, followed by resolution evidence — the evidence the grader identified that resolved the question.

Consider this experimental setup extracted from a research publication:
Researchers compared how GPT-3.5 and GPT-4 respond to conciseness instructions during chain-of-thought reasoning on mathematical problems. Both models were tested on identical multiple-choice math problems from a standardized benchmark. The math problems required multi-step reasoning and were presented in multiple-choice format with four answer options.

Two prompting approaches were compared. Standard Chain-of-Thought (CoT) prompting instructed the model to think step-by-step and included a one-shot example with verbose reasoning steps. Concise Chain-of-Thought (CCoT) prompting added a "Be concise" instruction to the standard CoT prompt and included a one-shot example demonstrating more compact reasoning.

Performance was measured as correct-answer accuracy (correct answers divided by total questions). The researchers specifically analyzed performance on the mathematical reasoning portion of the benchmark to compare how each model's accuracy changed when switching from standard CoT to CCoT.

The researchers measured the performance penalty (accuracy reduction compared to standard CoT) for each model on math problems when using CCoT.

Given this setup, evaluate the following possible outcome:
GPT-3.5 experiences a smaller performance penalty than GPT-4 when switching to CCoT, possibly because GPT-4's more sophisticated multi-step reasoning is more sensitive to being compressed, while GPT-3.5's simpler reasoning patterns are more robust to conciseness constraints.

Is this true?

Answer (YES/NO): NO